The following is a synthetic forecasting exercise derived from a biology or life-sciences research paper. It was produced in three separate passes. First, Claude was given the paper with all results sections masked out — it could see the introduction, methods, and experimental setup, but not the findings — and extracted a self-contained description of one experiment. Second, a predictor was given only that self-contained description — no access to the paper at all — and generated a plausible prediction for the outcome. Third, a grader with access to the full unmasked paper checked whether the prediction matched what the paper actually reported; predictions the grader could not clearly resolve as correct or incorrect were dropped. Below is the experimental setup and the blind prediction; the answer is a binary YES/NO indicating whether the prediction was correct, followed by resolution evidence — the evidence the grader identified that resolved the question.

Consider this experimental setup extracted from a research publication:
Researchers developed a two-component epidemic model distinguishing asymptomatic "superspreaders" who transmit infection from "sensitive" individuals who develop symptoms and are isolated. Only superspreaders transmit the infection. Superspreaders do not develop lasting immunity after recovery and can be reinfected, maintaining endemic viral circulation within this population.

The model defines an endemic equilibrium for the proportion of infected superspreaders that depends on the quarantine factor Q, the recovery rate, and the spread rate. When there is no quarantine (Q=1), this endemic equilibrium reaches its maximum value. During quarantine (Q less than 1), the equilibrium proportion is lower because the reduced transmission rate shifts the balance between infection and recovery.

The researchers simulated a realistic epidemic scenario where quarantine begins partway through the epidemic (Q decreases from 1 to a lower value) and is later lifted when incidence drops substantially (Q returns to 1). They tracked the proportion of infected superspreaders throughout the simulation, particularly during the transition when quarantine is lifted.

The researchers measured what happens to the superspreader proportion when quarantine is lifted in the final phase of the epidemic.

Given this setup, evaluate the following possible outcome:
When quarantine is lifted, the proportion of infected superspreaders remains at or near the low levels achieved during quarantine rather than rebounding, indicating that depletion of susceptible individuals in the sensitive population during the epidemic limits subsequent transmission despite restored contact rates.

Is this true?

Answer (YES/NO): NO